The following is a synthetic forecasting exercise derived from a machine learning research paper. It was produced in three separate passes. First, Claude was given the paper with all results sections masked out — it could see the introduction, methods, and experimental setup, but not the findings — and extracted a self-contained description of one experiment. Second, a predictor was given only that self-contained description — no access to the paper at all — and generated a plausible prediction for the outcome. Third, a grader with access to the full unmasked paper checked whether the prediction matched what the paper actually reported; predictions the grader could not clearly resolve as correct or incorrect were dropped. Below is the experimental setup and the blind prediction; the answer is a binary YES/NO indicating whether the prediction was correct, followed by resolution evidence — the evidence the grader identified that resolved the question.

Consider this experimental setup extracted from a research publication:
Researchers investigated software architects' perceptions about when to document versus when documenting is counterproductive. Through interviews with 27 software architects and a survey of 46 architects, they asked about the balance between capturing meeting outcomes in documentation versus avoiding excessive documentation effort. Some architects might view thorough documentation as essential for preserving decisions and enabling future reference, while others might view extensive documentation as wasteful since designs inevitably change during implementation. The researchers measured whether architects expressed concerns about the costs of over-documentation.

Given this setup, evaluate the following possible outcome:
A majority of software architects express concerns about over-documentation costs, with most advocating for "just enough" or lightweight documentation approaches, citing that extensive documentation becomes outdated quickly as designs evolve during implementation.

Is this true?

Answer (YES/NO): NO